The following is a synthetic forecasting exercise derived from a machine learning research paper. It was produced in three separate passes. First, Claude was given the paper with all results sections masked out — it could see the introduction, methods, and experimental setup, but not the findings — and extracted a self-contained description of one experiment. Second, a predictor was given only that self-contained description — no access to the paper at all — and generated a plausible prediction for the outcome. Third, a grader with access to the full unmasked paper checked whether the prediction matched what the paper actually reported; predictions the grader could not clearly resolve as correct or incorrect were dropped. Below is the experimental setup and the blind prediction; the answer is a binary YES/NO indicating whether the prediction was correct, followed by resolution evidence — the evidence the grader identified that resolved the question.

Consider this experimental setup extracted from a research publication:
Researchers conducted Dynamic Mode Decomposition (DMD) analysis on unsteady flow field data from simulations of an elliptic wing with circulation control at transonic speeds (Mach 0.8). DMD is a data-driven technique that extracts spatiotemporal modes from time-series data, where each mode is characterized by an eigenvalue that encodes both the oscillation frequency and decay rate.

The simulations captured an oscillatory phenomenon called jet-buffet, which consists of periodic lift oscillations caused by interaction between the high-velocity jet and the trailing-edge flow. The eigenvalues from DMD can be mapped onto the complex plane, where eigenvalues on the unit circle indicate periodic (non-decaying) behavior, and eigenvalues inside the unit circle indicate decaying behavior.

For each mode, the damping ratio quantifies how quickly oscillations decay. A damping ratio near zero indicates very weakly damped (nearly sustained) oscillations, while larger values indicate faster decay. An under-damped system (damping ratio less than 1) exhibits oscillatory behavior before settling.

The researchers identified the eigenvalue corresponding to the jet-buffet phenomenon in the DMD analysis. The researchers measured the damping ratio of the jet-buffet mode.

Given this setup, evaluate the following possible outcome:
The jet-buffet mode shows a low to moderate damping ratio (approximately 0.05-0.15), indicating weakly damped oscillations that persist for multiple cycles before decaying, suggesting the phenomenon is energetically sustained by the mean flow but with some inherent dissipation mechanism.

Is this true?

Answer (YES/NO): NO